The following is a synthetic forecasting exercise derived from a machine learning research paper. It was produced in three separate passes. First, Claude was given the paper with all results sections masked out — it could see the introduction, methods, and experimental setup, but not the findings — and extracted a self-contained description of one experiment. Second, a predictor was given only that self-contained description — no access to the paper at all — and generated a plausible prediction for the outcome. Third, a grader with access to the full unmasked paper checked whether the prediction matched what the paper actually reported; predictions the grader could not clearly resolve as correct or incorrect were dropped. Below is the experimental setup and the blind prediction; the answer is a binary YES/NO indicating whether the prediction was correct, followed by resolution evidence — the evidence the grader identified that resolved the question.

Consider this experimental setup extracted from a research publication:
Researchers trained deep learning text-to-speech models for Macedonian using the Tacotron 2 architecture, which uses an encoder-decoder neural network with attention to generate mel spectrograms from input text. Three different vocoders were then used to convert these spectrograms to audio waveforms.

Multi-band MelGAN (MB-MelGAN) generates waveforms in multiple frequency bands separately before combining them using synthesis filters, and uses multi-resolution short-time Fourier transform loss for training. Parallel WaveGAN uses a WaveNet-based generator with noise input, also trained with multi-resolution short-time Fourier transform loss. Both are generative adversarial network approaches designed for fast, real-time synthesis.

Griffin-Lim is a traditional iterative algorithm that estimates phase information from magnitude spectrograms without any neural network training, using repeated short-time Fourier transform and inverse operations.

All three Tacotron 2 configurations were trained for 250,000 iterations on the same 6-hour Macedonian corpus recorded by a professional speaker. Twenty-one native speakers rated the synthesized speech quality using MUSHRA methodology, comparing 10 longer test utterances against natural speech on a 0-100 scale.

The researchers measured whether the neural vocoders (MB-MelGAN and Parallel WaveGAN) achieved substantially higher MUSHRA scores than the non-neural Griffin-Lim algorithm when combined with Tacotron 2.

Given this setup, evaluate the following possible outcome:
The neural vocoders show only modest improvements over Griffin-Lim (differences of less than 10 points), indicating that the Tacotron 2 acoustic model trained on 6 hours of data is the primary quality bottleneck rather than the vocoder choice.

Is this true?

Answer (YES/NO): NO